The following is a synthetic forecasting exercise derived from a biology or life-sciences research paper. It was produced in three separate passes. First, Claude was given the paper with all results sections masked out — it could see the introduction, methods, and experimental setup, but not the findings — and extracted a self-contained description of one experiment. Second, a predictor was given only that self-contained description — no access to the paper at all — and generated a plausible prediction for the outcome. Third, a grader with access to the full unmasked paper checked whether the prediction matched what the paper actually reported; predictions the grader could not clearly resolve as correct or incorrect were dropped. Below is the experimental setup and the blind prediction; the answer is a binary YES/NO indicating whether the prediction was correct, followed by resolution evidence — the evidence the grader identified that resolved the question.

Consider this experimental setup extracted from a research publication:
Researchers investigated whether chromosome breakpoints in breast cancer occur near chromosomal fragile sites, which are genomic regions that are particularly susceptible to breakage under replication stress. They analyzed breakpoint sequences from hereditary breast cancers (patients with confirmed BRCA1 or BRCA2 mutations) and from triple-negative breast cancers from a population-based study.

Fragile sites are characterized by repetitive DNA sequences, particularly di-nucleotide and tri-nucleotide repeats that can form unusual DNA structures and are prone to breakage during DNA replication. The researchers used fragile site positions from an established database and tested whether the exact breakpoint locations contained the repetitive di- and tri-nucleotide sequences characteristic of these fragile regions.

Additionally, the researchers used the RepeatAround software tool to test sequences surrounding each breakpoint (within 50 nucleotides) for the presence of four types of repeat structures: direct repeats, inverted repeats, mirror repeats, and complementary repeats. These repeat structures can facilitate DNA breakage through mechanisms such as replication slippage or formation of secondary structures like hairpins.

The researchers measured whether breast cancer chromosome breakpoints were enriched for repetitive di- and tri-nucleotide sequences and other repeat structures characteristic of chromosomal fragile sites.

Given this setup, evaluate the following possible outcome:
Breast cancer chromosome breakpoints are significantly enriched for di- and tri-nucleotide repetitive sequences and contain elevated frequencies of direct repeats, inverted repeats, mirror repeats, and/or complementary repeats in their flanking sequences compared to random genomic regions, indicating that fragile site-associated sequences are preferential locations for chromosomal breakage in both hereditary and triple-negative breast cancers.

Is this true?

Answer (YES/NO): NO